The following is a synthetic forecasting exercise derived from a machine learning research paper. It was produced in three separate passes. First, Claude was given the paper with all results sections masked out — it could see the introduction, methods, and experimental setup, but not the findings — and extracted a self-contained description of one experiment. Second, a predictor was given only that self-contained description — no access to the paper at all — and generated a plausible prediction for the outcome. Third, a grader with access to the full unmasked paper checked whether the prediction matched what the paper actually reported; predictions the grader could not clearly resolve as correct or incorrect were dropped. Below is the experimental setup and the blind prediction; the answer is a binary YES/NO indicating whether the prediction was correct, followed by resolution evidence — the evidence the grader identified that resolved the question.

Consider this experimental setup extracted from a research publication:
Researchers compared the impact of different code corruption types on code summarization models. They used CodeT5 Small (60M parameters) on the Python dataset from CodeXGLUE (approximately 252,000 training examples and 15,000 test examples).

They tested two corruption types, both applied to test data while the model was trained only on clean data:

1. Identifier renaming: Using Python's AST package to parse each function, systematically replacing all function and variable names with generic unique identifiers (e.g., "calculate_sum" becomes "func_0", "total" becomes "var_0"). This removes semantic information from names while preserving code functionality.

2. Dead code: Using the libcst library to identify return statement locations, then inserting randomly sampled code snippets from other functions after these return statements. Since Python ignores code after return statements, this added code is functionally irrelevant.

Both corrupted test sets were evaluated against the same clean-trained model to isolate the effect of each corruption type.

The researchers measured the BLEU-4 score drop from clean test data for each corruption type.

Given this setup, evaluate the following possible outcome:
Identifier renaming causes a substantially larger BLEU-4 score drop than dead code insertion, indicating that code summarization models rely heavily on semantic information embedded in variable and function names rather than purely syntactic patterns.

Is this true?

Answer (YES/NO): YES